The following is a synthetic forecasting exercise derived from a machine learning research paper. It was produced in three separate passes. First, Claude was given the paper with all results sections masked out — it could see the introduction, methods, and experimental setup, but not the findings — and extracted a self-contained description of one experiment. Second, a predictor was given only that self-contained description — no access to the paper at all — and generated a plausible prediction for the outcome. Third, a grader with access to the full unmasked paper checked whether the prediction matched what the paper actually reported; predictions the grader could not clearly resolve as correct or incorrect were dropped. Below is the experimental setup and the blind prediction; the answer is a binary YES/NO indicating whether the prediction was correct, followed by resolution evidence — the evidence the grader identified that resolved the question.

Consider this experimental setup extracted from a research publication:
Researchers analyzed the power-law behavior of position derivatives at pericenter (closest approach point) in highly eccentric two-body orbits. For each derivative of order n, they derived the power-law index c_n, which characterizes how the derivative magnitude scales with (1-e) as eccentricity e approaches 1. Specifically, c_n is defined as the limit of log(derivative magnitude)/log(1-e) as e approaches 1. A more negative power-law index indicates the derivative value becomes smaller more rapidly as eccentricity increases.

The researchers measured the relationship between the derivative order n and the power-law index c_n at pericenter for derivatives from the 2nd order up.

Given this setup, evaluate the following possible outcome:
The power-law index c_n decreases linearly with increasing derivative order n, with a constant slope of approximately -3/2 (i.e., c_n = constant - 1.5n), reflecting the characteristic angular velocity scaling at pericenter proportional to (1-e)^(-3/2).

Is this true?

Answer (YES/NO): YES